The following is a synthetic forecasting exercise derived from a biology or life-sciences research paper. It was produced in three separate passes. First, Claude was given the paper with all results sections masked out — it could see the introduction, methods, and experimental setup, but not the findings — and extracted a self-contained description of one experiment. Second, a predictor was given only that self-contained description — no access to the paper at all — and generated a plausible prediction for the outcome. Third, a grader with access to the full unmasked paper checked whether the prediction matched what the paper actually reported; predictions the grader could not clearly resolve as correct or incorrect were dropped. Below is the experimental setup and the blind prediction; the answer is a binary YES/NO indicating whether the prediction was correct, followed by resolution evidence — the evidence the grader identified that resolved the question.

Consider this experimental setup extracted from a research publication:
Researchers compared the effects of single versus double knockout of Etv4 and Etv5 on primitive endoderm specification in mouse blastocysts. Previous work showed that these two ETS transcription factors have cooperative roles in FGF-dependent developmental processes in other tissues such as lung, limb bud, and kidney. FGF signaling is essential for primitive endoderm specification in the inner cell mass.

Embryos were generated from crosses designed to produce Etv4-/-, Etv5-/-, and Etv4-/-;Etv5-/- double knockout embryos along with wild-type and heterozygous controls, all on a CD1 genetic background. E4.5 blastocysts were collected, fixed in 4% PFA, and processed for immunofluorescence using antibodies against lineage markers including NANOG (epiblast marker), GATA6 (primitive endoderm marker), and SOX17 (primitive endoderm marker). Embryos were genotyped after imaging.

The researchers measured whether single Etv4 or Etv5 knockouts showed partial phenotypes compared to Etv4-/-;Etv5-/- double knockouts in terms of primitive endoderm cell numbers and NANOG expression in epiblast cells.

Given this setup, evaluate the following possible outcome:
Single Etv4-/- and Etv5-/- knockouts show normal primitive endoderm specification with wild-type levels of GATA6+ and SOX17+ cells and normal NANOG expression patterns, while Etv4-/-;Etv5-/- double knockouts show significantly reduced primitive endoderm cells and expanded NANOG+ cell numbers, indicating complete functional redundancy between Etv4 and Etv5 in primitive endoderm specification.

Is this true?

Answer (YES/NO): NO